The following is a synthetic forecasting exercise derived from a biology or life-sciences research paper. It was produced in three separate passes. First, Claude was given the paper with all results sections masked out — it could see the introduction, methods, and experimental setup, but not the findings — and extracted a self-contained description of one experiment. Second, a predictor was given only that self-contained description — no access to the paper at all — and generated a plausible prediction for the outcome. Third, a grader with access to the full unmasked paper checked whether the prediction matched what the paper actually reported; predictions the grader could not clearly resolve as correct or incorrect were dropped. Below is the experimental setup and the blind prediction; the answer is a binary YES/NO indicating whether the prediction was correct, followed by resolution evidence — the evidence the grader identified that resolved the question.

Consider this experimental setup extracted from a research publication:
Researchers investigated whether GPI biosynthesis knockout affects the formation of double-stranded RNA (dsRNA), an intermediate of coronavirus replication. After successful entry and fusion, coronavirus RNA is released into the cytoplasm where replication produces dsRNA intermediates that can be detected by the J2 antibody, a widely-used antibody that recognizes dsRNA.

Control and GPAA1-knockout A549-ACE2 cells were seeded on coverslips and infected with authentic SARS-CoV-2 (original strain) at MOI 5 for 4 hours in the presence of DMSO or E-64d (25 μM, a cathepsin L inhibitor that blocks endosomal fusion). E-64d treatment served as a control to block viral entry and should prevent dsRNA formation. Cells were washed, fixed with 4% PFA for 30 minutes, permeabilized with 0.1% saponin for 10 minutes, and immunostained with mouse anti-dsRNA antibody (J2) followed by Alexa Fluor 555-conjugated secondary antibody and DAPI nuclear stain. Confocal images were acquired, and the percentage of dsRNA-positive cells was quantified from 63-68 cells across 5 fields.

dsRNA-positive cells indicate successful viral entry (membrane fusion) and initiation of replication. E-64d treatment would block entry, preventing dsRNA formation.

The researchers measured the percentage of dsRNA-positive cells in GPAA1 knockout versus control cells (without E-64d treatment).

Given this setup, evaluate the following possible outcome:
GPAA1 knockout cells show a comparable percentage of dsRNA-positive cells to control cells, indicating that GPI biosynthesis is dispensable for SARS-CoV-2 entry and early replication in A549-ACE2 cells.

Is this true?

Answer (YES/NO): NO